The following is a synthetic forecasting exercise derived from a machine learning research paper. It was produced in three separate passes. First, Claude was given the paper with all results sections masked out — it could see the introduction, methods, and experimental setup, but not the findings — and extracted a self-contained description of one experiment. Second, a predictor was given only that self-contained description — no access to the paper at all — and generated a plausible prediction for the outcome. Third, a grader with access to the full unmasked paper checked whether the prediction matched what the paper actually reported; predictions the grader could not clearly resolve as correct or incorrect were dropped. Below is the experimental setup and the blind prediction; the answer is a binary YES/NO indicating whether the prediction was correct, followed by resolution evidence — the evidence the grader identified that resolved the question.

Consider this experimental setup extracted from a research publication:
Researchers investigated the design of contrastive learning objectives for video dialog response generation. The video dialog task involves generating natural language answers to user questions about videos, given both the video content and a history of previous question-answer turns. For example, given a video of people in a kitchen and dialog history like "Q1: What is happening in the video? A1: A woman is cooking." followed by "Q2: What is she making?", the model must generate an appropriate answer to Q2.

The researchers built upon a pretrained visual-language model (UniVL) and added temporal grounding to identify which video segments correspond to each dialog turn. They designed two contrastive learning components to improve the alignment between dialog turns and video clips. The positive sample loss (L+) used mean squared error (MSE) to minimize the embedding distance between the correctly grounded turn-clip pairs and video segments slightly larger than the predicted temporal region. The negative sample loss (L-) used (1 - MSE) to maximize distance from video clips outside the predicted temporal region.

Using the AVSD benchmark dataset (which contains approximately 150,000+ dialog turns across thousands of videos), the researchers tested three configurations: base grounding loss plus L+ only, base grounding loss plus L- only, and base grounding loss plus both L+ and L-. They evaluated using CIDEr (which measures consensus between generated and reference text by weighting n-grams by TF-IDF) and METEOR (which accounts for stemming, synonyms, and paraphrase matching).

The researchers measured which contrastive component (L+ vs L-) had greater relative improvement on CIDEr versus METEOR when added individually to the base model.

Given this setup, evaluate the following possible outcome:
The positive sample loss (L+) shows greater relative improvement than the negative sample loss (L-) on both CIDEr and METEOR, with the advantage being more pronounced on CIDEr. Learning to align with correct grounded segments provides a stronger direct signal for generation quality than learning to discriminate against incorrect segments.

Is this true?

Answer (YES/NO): NO